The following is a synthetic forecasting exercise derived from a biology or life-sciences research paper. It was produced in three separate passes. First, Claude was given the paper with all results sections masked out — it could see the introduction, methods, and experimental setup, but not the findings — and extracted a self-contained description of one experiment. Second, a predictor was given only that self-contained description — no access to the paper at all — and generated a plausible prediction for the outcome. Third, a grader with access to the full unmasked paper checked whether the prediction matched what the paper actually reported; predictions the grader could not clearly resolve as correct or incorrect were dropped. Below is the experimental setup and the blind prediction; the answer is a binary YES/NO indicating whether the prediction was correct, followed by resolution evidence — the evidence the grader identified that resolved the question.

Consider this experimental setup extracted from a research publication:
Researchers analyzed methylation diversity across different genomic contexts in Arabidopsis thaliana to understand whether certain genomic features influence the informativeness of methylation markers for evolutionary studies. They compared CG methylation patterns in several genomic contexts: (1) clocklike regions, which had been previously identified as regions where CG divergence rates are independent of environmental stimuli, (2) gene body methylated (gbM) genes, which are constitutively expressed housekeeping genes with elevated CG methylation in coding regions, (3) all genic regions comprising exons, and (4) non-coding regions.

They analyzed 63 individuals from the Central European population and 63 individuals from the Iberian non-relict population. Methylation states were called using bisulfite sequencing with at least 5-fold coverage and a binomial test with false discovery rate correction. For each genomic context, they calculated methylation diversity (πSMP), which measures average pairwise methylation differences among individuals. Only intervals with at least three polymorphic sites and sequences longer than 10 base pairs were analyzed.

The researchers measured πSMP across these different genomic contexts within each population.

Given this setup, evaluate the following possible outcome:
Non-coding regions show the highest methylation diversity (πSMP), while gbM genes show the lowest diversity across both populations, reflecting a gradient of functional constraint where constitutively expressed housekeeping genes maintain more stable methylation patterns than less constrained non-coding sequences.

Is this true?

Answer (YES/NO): NO